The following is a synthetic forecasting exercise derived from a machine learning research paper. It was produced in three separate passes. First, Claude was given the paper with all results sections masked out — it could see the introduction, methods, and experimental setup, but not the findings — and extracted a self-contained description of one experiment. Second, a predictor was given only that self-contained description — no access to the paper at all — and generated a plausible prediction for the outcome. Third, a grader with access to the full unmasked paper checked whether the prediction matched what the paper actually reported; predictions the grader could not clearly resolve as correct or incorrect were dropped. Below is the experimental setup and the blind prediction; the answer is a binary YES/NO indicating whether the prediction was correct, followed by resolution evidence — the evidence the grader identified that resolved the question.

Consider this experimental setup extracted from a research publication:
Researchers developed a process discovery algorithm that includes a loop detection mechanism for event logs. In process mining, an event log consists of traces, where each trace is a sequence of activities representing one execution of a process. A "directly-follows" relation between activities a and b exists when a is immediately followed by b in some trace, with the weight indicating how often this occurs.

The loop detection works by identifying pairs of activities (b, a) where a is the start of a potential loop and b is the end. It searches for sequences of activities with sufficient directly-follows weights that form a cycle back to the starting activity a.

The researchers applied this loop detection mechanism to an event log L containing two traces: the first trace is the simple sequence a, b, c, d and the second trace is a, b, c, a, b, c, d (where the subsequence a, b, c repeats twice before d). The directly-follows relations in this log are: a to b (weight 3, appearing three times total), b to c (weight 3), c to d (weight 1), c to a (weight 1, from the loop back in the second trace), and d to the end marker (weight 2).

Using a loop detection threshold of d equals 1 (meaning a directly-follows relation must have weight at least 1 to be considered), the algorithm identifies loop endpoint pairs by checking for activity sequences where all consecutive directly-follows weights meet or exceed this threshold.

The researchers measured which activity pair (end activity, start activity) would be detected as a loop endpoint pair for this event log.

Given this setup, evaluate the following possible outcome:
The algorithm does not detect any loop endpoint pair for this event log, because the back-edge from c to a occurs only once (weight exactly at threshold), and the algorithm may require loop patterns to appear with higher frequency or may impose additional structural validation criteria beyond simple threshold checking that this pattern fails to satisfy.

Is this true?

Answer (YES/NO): NO